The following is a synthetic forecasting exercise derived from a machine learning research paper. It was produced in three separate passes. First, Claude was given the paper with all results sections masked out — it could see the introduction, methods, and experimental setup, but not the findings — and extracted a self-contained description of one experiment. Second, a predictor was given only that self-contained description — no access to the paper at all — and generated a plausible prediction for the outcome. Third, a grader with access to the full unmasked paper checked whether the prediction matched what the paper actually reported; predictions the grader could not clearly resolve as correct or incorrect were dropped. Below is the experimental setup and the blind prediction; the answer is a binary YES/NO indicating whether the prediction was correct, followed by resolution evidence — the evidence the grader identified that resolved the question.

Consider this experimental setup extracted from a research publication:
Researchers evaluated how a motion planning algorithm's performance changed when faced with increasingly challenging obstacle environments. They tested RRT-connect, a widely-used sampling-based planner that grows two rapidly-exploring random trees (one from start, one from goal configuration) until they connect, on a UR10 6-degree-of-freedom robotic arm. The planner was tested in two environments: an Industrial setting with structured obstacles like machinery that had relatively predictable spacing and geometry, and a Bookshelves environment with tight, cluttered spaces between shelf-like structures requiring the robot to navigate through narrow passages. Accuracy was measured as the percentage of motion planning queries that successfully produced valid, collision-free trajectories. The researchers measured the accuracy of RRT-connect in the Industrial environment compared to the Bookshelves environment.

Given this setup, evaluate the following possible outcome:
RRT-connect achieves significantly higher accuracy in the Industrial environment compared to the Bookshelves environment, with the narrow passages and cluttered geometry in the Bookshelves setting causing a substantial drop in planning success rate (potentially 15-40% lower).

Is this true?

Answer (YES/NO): NO